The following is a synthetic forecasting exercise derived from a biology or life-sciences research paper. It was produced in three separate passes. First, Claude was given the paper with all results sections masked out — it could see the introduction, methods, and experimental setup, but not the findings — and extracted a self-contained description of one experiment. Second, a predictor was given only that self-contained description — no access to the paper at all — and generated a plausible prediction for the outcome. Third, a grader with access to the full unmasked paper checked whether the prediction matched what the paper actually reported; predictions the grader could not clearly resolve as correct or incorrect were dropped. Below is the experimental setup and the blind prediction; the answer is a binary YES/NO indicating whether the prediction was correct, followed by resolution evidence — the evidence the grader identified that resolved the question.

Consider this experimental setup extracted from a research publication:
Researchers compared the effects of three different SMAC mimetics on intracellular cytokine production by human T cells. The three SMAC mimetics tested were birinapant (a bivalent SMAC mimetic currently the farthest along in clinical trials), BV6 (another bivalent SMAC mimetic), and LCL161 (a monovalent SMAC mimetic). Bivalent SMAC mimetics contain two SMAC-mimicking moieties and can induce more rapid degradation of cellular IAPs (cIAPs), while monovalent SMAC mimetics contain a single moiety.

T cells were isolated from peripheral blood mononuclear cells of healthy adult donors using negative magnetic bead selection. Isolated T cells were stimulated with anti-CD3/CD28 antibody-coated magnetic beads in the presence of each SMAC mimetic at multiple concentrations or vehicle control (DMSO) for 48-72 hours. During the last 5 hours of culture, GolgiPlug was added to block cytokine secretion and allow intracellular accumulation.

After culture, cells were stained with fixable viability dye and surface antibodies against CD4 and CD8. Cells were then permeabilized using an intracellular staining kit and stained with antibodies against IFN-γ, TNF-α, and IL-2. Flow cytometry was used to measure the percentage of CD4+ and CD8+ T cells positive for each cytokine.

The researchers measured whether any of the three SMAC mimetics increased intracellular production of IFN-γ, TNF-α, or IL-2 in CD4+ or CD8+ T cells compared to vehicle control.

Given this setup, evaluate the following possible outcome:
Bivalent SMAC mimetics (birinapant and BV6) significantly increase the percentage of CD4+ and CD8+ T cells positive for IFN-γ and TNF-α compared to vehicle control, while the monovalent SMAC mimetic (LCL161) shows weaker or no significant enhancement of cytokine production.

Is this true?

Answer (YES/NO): NO